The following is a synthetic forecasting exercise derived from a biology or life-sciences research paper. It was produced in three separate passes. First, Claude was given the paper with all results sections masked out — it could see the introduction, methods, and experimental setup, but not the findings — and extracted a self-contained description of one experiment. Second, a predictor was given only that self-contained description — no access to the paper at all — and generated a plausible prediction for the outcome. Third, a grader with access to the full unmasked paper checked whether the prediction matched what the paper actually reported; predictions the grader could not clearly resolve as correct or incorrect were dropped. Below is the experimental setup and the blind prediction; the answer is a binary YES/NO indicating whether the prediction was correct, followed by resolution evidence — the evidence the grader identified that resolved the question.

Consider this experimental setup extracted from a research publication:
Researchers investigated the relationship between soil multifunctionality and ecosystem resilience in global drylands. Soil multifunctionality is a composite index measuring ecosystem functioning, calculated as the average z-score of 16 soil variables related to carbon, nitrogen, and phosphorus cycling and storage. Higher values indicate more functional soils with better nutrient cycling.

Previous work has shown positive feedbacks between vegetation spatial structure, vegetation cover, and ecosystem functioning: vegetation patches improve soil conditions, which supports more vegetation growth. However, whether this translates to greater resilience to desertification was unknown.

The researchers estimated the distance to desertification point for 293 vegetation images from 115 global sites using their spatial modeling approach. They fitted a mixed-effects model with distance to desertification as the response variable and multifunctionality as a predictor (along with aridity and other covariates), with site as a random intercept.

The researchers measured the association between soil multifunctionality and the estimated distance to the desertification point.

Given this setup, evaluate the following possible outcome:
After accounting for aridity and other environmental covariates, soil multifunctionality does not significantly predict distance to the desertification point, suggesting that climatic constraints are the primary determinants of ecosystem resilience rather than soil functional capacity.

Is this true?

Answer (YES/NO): NO